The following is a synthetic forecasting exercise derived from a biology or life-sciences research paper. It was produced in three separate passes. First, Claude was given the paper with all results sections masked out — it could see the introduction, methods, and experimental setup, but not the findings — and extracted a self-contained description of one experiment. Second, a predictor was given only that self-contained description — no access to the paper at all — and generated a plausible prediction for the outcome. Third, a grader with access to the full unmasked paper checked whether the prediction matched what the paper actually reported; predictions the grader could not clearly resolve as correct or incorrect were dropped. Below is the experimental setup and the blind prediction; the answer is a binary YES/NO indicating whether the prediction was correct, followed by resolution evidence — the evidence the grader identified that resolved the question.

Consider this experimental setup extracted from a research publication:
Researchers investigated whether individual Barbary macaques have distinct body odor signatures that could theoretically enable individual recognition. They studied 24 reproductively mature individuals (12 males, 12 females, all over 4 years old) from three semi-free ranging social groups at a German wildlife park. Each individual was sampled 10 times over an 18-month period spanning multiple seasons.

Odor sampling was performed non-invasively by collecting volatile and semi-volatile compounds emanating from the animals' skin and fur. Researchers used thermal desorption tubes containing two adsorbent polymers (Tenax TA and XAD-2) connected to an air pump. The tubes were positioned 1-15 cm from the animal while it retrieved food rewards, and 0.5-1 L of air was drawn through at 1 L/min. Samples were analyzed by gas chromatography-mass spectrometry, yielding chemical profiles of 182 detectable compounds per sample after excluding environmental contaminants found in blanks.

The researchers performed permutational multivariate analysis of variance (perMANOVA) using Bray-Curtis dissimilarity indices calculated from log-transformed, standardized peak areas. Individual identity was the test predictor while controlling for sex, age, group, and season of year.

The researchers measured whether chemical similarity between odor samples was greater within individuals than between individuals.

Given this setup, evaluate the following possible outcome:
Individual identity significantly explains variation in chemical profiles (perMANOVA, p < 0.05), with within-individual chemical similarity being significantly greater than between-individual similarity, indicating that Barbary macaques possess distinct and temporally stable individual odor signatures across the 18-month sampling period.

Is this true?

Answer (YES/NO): YES